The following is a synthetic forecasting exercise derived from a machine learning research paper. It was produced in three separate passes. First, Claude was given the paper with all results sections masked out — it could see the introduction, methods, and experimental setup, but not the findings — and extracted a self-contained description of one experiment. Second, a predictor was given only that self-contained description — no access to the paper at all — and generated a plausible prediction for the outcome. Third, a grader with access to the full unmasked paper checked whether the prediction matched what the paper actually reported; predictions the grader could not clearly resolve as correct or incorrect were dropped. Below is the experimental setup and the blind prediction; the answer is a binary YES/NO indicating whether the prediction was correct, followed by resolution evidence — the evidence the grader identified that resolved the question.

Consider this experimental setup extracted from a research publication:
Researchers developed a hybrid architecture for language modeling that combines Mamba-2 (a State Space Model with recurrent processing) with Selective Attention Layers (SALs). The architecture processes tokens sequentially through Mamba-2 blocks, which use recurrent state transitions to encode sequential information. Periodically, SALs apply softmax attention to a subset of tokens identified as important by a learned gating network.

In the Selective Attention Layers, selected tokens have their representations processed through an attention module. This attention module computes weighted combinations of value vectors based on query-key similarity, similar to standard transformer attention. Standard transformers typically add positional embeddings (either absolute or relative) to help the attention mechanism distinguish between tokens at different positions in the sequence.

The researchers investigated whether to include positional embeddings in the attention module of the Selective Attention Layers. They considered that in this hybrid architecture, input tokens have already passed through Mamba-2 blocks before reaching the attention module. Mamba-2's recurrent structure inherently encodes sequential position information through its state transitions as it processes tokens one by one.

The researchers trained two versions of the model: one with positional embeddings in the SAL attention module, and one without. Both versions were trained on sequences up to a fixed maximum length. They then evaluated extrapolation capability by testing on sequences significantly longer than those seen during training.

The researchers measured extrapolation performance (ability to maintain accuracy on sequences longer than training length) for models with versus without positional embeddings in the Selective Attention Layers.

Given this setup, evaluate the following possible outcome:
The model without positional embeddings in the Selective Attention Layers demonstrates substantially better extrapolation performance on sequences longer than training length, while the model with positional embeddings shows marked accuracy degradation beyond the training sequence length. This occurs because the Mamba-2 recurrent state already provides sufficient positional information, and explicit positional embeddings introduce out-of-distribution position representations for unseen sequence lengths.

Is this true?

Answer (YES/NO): YES